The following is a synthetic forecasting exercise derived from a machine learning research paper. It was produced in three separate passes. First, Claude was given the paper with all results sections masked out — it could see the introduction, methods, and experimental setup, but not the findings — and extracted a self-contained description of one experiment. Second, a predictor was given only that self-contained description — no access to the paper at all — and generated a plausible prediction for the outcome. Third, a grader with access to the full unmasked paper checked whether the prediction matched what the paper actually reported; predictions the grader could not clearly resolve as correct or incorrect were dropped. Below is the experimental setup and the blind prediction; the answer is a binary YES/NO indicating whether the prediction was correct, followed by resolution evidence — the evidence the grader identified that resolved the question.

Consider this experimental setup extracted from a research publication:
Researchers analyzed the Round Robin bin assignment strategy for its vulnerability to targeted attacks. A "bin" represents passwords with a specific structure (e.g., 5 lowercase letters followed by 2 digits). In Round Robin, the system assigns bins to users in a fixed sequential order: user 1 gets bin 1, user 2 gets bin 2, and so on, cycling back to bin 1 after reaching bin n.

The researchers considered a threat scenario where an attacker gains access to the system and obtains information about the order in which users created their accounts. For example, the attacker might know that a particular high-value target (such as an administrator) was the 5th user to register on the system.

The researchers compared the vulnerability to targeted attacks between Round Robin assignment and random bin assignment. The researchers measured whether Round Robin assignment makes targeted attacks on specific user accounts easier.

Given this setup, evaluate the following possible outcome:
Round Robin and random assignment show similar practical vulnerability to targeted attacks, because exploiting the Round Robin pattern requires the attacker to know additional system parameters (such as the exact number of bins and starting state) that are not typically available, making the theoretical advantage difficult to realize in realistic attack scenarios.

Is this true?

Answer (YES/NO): NO